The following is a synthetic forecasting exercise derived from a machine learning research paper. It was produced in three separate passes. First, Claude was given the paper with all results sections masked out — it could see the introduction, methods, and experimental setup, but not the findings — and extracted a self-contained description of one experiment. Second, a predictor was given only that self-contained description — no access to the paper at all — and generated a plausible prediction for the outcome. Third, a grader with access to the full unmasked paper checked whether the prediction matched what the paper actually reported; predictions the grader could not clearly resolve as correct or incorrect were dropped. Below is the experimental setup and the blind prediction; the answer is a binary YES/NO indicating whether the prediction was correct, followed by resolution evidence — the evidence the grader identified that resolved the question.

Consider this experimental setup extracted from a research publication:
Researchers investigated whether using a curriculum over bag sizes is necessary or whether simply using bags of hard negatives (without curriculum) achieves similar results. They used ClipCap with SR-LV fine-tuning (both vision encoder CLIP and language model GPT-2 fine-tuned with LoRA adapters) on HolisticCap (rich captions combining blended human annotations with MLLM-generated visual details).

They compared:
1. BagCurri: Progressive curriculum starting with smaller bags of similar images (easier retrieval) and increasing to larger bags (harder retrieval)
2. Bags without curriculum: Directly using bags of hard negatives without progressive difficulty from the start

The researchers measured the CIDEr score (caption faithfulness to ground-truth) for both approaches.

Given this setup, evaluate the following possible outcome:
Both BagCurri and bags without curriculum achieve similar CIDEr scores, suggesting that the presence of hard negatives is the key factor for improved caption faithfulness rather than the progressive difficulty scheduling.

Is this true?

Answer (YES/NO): NO